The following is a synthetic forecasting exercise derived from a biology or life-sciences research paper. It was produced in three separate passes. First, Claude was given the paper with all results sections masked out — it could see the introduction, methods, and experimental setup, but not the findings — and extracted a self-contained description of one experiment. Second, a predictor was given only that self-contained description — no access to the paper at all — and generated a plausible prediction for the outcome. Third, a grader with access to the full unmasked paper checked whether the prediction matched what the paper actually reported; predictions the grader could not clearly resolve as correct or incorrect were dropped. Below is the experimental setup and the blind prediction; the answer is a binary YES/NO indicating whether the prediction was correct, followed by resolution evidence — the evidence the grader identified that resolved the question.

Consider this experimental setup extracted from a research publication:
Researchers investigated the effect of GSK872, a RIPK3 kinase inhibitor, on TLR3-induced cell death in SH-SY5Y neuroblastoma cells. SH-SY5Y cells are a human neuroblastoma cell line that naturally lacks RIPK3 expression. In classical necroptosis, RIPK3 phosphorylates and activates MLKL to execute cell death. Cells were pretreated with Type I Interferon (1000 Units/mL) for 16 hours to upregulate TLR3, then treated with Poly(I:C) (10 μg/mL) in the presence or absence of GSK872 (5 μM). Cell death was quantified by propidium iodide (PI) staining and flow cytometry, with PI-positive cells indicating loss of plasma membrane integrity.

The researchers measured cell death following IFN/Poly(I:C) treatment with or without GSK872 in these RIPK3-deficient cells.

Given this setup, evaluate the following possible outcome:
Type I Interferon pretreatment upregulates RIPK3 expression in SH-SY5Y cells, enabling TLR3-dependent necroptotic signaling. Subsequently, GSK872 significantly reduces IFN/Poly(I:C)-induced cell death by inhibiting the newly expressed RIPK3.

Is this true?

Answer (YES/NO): NO